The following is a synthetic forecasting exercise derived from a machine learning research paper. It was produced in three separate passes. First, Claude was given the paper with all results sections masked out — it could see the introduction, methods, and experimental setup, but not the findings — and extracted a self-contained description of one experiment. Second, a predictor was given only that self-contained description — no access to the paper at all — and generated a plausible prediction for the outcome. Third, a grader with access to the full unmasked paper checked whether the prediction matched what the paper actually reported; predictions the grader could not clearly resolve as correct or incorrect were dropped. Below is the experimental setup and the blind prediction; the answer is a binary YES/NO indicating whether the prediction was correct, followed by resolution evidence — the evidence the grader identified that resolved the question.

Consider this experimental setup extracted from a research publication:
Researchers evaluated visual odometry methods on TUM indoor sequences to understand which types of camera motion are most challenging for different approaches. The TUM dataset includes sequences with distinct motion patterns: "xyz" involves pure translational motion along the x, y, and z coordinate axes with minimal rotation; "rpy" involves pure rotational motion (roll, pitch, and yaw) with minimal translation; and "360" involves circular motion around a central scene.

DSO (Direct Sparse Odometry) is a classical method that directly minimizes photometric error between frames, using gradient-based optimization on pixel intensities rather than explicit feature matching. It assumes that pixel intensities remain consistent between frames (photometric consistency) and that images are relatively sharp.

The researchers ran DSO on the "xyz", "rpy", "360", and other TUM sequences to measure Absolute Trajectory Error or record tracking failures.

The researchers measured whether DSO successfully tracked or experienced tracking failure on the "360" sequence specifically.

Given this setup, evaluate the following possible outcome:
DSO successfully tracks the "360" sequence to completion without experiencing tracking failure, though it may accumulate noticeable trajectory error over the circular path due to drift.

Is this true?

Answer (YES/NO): YES